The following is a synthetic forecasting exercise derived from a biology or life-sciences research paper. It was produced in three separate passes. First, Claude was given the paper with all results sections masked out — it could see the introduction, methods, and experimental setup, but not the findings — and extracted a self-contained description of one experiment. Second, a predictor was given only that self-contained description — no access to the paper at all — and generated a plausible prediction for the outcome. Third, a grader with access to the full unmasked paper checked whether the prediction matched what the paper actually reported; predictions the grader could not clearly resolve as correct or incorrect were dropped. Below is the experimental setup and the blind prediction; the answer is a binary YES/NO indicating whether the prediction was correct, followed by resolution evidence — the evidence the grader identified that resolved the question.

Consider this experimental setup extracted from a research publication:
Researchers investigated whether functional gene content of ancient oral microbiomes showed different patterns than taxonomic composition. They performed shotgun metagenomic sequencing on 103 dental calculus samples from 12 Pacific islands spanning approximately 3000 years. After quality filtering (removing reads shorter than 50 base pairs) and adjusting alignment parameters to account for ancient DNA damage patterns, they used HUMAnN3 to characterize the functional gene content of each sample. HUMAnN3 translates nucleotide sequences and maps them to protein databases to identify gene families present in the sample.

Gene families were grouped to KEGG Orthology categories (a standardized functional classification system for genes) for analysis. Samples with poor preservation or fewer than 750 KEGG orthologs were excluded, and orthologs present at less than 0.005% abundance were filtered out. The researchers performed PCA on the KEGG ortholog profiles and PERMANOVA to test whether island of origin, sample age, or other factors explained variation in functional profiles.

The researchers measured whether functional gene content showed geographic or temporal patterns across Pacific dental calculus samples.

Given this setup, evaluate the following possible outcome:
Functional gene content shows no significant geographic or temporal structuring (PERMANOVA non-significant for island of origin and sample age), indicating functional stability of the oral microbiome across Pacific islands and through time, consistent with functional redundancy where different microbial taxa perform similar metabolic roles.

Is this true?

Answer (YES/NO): YES